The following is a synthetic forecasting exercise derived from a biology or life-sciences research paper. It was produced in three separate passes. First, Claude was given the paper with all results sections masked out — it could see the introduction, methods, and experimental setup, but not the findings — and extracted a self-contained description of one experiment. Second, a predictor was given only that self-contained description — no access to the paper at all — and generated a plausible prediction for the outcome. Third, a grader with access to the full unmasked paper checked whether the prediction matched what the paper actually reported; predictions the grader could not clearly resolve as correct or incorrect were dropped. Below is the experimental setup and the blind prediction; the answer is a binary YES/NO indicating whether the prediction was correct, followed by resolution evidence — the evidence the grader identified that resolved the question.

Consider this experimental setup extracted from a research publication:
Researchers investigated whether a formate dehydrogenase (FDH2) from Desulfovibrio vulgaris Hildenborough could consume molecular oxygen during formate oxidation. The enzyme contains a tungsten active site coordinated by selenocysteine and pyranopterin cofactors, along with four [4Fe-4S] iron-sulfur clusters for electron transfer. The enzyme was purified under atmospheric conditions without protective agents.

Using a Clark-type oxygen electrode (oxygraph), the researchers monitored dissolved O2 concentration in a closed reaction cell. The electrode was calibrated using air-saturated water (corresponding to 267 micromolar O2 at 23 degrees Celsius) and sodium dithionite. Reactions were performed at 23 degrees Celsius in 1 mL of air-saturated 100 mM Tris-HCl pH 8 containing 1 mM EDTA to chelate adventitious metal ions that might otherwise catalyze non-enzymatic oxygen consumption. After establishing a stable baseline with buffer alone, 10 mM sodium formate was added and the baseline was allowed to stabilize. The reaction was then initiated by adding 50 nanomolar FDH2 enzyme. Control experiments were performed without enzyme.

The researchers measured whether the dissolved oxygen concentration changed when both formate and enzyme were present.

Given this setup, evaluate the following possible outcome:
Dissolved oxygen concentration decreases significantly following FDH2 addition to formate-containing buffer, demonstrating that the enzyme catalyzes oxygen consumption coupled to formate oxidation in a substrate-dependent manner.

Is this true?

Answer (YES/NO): YES